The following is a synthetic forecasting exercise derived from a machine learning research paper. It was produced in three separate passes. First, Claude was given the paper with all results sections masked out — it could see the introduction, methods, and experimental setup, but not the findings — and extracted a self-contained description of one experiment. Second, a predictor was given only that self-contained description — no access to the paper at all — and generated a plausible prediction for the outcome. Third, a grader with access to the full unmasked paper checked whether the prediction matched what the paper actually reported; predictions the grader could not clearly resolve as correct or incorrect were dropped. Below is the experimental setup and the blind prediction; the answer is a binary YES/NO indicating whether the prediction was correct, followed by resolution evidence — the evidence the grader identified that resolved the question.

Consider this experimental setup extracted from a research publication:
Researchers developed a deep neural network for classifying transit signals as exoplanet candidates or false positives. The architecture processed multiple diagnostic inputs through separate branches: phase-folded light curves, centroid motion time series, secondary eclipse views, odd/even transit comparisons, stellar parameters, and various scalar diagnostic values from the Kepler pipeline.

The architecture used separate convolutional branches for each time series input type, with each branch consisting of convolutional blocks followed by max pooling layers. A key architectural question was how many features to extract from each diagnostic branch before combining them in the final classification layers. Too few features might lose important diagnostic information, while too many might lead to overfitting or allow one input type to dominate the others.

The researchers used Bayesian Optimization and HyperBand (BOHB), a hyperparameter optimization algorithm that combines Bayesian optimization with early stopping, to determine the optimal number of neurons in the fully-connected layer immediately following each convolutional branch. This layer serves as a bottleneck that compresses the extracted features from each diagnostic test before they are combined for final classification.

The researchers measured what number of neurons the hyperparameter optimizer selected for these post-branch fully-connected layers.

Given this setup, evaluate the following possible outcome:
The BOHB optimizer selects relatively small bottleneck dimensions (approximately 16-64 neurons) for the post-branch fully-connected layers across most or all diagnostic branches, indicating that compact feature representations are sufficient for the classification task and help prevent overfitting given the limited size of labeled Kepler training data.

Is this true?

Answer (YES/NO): NO